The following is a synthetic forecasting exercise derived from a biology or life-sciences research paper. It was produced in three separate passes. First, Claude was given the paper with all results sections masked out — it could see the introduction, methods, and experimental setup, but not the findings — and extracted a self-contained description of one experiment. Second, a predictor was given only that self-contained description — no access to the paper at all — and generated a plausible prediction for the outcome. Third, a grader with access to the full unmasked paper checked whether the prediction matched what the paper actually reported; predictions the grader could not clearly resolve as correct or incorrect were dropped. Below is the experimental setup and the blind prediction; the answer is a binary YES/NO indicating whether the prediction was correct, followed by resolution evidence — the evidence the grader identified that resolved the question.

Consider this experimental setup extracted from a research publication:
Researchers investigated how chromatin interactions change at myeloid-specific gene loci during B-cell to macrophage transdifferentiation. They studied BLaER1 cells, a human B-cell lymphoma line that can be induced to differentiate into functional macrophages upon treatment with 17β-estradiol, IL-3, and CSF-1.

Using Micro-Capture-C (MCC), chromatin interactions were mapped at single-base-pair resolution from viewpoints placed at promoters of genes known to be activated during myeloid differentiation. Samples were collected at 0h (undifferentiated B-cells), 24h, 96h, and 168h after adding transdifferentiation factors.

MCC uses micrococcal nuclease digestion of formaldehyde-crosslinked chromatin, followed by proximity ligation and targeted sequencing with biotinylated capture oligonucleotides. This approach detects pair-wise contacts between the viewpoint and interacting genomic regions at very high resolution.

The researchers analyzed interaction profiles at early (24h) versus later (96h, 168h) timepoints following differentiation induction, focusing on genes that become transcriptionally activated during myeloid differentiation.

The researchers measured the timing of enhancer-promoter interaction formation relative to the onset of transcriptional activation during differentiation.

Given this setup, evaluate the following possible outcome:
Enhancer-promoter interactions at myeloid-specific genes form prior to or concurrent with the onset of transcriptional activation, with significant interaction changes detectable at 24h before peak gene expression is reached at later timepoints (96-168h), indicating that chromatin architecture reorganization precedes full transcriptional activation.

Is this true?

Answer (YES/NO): NO